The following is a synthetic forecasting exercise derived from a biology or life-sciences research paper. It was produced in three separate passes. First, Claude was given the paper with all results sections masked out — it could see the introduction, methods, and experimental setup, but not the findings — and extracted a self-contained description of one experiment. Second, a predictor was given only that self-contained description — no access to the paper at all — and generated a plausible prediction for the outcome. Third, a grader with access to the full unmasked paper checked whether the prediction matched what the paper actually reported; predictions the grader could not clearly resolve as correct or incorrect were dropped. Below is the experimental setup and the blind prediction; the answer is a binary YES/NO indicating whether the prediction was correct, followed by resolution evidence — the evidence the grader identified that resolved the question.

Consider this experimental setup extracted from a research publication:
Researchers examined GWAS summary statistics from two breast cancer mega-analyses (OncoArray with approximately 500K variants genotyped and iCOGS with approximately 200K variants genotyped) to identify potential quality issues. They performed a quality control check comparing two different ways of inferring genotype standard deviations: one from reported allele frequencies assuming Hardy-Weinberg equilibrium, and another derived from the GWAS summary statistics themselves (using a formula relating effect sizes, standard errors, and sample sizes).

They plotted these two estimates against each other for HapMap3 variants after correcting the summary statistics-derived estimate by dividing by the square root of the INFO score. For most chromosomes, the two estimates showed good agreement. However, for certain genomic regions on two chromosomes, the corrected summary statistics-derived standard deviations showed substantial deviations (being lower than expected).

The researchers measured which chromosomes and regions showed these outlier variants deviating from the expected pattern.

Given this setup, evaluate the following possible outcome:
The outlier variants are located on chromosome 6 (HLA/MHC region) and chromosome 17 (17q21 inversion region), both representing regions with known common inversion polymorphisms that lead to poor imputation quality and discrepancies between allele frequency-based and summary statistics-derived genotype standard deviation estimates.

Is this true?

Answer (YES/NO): NO